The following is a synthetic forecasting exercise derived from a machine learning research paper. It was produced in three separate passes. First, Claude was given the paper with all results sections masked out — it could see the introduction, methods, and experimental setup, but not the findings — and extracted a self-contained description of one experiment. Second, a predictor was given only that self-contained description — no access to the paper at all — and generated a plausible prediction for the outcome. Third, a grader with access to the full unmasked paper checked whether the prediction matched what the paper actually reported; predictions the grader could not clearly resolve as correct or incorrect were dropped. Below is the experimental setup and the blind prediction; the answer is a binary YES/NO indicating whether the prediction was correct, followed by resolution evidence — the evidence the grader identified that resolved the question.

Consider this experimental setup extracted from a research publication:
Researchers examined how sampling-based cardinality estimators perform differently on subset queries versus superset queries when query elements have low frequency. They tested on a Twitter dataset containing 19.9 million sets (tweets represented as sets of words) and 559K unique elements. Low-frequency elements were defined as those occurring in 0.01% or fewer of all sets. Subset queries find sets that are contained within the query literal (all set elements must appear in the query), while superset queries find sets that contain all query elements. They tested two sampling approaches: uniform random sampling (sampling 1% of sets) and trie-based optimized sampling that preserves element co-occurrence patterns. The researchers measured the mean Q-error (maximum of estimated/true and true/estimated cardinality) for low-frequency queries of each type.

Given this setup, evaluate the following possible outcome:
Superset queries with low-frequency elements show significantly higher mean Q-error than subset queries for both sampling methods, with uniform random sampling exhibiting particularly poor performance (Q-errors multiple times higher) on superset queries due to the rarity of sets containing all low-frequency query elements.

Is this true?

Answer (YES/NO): YES